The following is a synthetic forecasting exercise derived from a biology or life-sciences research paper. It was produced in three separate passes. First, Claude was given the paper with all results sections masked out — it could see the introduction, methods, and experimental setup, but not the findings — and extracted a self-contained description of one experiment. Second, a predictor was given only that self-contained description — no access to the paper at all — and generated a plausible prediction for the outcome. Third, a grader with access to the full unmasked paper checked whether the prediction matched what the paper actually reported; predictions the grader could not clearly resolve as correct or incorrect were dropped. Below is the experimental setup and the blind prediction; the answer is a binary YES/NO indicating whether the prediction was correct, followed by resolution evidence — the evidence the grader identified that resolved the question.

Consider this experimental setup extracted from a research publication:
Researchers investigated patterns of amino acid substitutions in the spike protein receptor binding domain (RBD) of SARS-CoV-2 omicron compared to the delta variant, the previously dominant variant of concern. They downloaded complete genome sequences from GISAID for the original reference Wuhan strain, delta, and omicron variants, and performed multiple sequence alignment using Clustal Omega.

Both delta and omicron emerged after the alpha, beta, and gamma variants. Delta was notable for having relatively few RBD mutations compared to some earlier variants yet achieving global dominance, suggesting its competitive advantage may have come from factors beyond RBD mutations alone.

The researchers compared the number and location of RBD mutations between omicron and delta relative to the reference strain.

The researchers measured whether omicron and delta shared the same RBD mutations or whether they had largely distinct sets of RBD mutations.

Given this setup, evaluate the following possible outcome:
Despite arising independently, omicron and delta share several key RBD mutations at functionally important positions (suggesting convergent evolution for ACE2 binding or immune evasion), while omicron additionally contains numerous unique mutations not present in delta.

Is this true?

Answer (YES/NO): NO